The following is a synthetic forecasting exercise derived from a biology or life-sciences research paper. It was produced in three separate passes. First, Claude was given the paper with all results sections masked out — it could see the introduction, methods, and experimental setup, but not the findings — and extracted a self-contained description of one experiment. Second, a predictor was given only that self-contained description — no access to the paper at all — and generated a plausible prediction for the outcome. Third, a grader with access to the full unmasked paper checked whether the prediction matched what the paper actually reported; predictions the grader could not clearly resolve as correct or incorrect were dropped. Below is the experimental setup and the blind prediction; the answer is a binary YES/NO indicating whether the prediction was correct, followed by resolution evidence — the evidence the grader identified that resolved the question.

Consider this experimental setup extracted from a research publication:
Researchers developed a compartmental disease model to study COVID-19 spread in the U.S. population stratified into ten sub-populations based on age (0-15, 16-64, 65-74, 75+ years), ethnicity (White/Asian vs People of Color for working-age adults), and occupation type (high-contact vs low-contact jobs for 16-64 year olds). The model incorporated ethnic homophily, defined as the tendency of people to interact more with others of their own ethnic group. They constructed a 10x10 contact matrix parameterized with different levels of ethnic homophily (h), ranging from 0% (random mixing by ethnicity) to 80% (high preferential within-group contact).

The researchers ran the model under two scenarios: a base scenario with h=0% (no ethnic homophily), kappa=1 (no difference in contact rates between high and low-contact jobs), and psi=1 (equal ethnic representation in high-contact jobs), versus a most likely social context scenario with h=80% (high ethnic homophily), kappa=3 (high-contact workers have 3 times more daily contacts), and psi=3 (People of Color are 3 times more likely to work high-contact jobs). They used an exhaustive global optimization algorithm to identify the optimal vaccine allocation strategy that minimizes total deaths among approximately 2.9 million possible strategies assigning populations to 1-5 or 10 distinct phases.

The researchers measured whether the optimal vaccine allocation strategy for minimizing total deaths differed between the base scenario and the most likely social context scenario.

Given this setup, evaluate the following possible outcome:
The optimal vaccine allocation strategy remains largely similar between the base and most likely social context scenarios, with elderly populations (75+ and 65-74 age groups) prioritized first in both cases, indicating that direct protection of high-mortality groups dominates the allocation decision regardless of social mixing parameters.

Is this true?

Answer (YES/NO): NO